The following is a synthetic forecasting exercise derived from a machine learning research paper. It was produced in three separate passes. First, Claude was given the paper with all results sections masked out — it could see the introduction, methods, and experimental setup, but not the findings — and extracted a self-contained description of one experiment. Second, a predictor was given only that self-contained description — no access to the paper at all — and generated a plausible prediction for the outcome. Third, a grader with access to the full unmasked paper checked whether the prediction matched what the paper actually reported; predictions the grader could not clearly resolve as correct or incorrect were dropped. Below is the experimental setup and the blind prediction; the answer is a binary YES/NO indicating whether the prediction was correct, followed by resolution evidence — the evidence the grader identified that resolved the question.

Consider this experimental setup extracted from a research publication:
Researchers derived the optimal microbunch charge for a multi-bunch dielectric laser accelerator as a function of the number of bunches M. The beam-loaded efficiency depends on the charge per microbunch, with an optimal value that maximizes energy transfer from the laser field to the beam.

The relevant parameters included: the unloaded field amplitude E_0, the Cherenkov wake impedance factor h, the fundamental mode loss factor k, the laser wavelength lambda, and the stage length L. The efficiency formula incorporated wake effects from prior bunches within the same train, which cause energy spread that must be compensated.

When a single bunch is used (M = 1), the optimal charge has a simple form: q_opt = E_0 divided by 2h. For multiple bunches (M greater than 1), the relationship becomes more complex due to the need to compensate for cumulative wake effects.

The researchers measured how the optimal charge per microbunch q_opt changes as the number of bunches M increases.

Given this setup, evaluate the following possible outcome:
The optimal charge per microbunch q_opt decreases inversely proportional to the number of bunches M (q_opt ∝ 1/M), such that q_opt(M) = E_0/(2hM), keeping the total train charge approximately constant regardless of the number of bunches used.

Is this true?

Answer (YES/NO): NO